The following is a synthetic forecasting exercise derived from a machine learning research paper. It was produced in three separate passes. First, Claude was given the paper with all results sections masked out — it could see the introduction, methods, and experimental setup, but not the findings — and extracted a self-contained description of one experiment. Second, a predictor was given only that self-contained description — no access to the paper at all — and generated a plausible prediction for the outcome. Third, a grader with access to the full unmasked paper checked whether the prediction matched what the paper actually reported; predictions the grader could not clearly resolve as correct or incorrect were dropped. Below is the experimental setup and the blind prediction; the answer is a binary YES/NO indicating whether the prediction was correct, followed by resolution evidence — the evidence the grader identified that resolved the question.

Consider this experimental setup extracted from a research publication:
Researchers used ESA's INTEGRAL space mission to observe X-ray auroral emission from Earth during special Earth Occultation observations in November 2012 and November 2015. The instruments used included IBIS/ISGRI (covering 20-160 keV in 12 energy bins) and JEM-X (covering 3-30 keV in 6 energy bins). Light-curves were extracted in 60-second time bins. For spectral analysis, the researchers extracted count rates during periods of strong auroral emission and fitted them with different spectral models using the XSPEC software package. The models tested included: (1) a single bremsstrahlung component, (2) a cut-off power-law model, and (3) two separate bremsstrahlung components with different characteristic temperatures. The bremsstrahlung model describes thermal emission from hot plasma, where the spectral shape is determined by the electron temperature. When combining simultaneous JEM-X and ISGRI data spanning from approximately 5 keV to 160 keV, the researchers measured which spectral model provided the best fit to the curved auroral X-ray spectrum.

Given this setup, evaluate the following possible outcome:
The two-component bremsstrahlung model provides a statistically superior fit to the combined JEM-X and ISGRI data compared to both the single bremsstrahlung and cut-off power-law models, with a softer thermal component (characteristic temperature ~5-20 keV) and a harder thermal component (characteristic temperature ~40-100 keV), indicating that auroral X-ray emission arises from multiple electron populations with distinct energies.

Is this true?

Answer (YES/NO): NO